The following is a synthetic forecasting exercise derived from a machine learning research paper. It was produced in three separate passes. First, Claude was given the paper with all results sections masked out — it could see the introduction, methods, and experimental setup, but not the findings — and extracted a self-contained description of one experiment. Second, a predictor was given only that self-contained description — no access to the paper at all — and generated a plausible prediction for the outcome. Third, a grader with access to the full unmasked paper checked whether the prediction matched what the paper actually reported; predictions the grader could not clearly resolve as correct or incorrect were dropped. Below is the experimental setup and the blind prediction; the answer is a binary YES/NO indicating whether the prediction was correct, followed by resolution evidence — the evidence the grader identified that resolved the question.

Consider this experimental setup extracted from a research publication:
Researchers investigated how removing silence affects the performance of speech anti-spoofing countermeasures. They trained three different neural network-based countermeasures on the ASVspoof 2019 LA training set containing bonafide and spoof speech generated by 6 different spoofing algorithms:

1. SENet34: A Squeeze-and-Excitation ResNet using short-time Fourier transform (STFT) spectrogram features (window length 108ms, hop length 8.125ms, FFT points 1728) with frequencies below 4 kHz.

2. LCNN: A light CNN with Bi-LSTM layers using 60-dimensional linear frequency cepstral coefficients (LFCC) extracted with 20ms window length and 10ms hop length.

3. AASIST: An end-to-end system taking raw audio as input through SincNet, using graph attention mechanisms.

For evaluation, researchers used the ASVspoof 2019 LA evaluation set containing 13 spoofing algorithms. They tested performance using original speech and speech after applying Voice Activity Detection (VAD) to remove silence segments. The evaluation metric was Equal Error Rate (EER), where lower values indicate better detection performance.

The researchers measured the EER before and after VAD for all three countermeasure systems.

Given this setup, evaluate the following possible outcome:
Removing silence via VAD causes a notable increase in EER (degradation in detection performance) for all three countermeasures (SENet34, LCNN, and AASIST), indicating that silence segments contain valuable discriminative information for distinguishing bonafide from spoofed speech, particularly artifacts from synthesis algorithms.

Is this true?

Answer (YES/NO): YES